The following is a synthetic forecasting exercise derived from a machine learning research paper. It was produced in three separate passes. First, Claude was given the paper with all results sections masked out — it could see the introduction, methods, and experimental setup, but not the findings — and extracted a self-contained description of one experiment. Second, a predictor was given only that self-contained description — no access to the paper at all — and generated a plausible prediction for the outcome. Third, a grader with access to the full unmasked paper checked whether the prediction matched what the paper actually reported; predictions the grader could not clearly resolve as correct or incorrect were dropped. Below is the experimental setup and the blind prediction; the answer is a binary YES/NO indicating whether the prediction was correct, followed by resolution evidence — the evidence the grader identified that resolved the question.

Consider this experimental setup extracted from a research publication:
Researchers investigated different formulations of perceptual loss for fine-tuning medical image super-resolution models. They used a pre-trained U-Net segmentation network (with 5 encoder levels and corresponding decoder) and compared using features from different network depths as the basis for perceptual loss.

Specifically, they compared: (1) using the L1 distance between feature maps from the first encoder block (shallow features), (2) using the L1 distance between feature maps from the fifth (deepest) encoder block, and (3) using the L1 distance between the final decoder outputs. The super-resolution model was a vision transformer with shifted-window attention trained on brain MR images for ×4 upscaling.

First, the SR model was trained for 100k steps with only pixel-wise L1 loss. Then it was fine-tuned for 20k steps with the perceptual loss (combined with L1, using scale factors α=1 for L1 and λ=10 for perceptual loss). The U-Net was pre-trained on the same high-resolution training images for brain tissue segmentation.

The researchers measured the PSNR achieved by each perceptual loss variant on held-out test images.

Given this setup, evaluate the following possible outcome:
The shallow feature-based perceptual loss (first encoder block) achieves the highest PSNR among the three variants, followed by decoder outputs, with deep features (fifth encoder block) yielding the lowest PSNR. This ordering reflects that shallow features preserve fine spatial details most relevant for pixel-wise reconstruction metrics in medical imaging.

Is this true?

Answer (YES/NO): YES